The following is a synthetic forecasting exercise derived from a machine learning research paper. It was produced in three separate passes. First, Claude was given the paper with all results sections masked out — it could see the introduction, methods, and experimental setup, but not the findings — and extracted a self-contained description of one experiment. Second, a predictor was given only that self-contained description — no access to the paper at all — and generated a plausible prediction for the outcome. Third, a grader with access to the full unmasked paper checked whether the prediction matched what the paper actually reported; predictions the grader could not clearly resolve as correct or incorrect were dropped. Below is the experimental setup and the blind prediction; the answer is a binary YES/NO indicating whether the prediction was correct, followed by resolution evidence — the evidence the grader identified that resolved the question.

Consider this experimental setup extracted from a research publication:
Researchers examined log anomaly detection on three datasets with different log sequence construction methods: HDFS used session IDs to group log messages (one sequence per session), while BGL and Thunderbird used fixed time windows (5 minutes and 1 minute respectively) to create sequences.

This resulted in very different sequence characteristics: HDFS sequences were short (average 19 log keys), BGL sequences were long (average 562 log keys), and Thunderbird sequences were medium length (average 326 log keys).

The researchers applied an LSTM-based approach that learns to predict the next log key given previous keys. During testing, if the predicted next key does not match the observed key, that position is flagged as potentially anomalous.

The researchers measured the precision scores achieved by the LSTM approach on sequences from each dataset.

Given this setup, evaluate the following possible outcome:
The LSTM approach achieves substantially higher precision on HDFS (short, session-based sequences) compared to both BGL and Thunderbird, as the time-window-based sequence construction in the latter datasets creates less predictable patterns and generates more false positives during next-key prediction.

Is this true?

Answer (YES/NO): NO